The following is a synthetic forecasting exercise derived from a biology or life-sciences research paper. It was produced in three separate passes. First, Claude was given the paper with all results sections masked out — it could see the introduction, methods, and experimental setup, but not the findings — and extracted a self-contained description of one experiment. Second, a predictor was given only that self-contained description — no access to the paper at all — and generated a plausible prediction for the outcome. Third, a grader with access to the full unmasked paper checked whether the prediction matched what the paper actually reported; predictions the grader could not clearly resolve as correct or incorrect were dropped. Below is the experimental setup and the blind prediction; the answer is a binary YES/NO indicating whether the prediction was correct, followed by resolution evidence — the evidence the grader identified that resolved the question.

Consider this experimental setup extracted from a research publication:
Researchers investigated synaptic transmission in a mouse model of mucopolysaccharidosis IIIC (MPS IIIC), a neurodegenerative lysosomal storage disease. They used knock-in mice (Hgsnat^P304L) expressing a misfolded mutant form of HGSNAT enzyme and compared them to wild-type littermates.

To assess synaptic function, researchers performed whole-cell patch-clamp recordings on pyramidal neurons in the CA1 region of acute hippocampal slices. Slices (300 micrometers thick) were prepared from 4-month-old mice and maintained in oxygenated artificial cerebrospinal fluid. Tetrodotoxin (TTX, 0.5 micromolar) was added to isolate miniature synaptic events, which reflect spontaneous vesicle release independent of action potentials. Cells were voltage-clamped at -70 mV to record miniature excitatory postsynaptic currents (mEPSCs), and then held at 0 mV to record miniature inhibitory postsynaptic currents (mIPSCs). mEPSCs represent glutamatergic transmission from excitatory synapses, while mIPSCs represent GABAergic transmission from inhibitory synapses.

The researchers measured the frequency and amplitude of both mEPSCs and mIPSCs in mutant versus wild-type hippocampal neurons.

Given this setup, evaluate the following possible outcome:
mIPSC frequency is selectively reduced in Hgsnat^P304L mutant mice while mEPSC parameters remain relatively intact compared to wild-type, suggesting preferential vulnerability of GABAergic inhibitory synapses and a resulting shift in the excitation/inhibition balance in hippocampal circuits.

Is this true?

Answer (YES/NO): NO